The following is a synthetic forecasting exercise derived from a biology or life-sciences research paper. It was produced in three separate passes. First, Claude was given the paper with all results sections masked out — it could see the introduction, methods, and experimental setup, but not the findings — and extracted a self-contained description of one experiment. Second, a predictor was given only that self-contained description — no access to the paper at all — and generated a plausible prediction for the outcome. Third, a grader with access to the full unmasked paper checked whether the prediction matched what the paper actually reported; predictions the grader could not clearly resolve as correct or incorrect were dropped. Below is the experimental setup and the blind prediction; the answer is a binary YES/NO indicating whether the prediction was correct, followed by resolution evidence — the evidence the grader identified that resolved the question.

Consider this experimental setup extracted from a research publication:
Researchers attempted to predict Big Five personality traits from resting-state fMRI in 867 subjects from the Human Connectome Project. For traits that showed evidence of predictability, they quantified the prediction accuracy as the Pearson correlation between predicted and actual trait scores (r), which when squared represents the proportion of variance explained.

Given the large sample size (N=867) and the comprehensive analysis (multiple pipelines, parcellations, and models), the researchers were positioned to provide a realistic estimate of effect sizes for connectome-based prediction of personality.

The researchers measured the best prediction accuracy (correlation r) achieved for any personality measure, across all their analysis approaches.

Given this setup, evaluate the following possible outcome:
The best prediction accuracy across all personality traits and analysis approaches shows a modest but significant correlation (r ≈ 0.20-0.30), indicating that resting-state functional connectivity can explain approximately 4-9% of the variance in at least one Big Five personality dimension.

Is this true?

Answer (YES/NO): YES